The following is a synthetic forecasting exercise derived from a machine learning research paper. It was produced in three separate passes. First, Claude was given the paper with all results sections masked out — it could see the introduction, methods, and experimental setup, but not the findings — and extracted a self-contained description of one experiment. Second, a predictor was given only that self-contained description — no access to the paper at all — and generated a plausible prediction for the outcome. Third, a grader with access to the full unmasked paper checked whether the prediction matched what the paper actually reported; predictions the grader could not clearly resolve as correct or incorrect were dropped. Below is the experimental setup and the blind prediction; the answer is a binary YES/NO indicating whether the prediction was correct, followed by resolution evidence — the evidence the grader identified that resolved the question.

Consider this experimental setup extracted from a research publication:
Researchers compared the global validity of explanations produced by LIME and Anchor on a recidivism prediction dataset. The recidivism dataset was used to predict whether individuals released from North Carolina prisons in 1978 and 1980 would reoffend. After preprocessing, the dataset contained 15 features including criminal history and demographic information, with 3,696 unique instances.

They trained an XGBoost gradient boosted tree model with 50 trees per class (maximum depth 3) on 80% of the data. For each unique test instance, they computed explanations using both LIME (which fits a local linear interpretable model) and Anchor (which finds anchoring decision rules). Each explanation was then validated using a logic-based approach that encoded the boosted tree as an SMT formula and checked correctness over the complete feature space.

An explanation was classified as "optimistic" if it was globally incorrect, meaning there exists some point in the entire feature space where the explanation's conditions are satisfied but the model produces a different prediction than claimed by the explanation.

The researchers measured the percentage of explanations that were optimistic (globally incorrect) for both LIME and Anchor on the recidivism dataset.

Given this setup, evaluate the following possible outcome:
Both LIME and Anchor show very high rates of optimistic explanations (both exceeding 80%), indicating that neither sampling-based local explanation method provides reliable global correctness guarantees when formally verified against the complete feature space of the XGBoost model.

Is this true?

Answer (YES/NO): YES